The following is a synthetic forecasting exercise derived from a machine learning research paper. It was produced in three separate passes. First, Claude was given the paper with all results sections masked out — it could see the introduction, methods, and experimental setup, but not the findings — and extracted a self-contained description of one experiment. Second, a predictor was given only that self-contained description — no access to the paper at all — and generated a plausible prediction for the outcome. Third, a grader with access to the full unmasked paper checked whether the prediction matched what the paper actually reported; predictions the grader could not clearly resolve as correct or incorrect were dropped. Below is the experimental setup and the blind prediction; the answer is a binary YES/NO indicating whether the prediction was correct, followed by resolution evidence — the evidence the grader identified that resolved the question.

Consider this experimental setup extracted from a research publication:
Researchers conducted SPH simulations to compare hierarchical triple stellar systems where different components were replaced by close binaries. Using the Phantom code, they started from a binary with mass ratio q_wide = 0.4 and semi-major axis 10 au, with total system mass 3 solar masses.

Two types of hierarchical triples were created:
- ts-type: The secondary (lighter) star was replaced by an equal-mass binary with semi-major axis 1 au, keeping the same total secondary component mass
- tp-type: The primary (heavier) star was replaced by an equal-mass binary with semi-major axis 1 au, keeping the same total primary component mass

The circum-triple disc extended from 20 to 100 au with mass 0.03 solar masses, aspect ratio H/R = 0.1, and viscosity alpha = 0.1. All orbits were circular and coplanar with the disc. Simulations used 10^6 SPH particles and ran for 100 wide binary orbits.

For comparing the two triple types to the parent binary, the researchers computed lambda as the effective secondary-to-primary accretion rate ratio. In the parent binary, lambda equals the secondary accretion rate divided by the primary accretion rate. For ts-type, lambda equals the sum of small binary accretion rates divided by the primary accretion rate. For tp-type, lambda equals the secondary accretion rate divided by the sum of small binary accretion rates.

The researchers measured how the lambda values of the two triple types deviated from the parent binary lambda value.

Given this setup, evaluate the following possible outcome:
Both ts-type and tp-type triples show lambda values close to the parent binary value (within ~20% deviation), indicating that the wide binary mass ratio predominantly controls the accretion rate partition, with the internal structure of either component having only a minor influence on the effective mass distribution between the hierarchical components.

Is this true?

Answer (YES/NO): NO